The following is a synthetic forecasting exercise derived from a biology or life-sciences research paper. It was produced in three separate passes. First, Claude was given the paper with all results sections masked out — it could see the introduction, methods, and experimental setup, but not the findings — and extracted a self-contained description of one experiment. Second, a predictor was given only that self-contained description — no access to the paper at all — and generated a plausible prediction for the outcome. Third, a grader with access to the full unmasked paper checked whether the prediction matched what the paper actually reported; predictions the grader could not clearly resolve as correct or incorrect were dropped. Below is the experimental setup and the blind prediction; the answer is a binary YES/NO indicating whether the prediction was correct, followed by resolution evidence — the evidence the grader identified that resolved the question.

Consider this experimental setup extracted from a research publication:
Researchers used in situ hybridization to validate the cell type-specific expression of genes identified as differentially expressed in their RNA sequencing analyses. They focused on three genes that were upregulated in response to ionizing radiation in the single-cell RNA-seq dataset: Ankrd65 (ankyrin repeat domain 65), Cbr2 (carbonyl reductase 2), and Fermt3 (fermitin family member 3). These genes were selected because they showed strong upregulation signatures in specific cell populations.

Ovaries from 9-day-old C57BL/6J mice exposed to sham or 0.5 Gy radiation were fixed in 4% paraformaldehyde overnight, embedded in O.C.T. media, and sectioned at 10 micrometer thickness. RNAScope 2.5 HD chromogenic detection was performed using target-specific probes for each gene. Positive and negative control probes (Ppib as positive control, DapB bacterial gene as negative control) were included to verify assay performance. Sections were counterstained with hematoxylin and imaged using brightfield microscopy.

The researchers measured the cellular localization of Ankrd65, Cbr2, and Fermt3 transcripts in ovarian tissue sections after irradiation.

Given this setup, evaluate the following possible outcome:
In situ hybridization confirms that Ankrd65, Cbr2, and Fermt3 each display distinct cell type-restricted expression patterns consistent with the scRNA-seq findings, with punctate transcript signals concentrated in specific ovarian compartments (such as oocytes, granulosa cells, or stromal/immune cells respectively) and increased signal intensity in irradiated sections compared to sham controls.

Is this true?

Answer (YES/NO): NO